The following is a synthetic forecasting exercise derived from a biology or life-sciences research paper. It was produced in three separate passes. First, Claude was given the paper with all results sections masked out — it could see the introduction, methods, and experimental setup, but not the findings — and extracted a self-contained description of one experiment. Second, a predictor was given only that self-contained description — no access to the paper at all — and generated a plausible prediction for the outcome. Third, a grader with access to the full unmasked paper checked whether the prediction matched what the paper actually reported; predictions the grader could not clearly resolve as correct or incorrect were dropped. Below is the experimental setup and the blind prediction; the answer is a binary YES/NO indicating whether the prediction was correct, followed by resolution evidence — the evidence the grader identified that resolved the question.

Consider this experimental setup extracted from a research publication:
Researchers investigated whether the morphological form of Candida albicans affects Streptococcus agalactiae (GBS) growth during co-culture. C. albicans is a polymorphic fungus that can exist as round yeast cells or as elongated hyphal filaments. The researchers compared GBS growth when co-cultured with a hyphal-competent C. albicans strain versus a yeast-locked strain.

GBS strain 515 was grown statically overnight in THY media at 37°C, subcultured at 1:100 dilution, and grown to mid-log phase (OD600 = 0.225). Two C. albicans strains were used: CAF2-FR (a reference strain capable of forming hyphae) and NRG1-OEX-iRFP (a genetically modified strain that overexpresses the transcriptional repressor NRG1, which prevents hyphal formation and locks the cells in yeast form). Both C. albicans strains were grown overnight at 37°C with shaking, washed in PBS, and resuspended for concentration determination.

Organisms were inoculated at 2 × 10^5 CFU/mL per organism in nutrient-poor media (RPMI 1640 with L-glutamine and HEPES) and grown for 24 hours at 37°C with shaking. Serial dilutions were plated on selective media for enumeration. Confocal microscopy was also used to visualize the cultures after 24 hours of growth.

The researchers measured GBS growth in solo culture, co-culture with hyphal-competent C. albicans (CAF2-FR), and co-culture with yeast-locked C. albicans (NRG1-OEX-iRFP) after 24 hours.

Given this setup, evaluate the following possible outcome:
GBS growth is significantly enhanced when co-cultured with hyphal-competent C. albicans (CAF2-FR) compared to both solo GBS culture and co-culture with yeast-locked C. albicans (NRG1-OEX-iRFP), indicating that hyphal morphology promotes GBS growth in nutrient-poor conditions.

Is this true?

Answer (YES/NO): NO